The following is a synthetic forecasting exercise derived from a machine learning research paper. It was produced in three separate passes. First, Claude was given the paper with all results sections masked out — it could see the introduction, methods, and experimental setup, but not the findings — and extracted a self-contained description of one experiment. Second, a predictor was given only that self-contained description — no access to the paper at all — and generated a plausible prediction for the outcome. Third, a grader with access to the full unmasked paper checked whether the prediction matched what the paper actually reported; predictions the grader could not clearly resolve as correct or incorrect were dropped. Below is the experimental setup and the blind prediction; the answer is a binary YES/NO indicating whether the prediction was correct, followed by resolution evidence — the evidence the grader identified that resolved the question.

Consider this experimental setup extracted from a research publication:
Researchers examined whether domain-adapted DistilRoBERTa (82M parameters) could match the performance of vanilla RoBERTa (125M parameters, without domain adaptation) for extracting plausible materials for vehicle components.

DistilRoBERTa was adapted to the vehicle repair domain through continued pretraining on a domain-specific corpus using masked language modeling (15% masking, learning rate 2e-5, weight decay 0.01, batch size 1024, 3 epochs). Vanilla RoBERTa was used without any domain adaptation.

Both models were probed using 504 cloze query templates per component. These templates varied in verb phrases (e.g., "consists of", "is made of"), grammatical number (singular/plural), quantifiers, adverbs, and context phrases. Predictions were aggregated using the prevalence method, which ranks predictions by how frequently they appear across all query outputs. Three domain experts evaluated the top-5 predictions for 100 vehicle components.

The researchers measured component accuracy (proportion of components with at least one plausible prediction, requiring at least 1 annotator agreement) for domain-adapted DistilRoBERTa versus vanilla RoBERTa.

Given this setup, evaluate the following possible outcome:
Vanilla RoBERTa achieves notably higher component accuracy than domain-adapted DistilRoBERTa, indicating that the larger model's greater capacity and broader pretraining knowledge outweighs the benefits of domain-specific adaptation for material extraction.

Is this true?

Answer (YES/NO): NO